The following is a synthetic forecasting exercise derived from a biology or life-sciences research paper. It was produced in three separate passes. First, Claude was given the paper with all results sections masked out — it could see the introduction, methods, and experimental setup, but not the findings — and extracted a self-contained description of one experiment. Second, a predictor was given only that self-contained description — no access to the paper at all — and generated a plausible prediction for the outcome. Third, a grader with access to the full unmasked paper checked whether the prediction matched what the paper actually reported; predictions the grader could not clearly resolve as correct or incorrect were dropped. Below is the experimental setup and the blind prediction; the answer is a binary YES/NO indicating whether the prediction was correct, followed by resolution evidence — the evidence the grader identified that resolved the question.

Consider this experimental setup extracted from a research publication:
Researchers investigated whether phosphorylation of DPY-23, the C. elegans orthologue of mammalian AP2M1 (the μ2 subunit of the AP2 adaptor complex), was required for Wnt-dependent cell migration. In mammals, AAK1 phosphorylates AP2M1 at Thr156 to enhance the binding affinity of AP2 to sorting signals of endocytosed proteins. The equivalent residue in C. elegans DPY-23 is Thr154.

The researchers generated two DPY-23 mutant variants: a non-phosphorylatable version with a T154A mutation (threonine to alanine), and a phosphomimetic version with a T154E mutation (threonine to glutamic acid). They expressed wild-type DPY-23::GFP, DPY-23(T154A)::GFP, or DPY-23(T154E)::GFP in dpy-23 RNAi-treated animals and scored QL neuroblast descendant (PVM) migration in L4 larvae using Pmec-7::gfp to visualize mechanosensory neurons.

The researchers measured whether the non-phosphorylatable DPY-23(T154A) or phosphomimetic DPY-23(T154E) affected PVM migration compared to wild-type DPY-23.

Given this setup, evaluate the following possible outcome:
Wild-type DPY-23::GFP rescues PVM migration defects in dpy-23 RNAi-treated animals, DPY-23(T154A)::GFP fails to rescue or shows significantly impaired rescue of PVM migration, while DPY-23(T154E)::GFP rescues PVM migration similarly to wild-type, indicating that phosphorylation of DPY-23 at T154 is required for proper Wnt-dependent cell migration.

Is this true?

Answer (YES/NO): NO